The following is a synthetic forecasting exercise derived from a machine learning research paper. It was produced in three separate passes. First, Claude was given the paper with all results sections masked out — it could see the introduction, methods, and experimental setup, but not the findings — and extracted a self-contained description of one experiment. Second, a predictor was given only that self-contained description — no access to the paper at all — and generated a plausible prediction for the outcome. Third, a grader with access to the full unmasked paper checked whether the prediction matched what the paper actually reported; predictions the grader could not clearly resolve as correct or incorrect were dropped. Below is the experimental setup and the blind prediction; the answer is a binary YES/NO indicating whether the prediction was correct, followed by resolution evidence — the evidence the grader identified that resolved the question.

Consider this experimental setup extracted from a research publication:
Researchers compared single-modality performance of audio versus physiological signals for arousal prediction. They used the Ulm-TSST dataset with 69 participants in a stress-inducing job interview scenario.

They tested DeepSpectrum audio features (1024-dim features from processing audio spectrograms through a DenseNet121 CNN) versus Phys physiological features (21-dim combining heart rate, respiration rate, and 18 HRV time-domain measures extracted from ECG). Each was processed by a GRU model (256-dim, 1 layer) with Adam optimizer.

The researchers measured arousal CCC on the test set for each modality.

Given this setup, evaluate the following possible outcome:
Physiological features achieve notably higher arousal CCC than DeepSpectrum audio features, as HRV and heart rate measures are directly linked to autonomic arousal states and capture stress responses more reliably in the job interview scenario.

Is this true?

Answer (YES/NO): NO